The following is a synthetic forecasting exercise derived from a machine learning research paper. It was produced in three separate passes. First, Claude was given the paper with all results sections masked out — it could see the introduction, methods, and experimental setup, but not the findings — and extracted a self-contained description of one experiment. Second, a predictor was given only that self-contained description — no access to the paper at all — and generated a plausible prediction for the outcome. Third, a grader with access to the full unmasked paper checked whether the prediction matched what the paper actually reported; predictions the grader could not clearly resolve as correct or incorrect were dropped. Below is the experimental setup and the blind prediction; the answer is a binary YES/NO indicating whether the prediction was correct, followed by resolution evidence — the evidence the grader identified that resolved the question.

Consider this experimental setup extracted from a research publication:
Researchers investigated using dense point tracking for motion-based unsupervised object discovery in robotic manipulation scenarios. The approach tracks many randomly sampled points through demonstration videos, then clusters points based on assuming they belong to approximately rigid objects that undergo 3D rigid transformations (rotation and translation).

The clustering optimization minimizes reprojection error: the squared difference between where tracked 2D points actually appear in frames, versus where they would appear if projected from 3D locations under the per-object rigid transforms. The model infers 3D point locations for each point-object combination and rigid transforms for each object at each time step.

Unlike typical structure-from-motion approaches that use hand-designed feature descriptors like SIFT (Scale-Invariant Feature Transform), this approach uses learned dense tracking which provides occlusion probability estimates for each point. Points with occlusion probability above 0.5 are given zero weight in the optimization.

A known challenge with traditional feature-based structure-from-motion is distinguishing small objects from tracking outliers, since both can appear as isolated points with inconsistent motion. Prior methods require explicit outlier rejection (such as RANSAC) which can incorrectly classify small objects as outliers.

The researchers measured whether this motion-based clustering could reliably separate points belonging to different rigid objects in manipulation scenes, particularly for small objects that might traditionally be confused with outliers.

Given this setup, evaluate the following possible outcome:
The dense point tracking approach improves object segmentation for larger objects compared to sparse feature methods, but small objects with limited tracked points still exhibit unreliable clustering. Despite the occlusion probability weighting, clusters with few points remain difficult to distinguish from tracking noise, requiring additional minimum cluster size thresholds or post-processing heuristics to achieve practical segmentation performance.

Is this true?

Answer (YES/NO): NO